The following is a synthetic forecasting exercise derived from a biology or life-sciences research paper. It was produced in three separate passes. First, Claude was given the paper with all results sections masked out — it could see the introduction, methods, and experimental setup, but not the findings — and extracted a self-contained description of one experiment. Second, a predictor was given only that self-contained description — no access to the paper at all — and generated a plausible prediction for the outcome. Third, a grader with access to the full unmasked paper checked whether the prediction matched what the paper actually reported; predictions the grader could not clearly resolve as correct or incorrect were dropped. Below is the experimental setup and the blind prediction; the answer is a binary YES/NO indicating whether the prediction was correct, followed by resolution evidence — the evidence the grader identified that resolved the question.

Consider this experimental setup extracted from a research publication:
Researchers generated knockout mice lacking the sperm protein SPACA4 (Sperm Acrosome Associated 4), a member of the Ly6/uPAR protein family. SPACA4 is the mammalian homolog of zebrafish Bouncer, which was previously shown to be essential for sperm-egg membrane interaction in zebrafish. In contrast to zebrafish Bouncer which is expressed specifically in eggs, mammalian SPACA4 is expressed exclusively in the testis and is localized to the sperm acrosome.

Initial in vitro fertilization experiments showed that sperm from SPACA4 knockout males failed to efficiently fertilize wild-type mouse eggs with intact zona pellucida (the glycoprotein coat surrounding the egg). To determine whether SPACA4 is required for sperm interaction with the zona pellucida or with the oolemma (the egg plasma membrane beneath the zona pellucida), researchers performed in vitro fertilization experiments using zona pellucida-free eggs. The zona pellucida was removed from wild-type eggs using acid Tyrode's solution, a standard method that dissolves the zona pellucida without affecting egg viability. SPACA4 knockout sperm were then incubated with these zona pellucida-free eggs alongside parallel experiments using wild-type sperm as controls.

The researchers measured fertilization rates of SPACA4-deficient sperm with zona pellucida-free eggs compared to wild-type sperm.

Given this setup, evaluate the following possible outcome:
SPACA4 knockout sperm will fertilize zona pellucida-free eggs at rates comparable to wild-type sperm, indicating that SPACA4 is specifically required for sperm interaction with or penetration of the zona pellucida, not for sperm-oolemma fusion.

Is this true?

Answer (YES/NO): YES